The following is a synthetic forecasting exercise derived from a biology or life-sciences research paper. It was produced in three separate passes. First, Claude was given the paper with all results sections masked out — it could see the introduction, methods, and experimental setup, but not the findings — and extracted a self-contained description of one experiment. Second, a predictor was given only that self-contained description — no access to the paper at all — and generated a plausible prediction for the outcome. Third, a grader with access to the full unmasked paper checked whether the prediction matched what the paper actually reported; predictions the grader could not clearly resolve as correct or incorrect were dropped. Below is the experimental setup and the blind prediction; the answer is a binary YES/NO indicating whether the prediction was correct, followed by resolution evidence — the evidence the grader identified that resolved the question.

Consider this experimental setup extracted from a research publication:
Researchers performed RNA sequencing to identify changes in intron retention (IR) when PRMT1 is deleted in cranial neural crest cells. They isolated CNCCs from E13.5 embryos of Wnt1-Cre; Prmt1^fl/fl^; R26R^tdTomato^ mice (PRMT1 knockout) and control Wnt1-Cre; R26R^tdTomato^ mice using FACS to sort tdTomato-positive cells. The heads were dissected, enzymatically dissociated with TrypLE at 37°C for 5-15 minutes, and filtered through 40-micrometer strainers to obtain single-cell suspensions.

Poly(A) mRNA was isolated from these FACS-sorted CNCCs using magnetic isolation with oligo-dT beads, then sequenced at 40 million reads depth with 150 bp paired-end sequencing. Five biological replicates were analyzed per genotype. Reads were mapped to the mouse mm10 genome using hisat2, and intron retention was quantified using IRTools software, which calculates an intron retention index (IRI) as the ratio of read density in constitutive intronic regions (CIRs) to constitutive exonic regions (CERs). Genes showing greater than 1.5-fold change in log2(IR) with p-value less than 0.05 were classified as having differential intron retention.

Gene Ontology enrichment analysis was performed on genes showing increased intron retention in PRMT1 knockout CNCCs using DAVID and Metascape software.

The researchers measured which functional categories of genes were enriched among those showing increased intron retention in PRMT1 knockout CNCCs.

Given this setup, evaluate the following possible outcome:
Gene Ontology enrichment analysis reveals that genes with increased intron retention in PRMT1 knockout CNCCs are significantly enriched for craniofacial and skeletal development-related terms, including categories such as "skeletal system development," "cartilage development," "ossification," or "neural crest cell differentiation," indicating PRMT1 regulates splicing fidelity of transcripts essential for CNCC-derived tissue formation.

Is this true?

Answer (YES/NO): YES